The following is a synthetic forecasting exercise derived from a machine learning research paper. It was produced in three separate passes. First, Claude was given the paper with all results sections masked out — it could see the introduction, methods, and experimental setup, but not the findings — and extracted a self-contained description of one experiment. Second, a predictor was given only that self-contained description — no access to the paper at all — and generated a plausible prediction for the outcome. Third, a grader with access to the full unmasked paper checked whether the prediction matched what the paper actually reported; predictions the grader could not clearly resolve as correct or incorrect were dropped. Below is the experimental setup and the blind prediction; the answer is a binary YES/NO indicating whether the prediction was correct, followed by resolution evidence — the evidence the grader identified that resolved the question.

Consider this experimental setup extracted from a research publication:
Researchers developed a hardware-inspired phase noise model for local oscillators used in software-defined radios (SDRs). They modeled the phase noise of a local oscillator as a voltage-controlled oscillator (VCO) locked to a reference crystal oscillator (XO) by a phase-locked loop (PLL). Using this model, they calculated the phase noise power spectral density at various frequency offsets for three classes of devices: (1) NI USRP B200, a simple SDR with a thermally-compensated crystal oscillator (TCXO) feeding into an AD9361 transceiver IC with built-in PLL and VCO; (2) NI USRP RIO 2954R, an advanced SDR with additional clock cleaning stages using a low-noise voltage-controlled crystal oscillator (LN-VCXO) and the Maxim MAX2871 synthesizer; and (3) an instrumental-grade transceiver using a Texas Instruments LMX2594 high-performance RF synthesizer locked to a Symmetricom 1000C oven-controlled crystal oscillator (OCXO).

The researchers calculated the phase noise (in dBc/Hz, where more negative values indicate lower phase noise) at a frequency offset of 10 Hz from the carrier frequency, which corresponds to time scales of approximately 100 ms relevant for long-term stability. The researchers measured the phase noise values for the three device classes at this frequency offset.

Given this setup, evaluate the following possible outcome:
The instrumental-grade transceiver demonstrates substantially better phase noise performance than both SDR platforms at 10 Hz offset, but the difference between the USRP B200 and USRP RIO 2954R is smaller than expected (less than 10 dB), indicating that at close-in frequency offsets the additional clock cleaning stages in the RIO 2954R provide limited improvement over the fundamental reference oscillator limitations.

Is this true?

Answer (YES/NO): NO